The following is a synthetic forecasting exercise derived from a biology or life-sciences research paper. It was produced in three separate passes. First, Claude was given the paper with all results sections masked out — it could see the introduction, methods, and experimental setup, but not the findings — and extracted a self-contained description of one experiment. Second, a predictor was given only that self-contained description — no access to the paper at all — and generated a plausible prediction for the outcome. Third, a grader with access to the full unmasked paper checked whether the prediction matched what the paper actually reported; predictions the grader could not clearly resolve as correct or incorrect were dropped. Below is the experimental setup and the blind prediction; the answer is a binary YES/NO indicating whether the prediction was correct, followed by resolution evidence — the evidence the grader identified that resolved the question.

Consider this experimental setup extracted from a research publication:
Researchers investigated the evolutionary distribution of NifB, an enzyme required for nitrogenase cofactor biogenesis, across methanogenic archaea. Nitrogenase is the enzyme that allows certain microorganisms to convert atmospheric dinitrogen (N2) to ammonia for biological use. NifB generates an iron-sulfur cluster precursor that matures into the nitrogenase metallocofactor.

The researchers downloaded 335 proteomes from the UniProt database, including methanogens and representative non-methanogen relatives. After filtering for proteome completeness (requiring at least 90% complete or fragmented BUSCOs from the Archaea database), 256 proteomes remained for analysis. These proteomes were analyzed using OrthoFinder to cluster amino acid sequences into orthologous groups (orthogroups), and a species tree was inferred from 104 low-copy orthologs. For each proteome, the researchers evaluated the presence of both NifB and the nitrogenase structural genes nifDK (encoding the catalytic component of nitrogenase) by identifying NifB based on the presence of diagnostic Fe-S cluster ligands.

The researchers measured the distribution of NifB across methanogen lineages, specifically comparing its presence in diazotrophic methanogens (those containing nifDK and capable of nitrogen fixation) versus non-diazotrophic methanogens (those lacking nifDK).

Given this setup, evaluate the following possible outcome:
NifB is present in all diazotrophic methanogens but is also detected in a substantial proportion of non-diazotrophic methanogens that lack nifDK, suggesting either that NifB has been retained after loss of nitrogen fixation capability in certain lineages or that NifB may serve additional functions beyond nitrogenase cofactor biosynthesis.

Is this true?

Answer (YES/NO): NO